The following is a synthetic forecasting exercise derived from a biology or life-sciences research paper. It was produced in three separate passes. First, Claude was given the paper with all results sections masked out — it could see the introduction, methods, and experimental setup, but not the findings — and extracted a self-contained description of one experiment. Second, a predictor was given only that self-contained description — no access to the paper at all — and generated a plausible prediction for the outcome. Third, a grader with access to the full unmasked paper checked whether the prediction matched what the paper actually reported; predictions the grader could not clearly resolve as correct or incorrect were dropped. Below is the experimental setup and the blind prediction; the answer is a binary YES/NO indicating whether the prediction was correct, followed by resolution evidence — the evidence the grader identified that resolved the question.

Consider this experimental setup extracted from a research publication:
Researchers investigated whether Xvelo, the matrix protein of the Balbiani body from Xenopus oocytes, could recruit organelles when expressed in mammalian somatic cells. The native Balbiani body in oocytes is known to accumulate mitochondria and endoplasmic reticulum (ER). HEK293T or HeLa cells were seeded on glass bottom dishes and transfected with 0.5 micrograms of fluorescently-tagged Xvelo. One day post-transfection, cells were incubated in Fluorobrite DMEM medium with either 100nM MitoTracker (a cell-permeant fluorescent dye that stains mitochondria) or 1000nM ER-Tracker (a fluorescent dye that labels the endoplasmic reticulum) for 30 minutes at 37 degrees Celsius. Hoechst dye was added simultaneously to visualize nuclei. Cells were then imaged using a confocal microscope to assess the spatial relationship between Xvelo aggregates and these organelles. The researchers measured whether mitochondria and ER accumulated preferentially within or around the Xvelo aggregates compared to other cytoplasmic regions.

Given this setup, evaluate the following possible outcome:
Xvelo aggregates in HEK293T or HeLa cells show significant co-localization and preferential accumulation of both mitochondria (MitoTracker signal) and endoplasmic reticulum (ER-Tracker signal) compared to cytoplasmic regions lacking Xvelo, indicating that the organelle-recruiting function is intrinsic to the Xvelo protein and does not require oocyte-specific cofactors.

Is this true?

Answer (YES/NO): YES